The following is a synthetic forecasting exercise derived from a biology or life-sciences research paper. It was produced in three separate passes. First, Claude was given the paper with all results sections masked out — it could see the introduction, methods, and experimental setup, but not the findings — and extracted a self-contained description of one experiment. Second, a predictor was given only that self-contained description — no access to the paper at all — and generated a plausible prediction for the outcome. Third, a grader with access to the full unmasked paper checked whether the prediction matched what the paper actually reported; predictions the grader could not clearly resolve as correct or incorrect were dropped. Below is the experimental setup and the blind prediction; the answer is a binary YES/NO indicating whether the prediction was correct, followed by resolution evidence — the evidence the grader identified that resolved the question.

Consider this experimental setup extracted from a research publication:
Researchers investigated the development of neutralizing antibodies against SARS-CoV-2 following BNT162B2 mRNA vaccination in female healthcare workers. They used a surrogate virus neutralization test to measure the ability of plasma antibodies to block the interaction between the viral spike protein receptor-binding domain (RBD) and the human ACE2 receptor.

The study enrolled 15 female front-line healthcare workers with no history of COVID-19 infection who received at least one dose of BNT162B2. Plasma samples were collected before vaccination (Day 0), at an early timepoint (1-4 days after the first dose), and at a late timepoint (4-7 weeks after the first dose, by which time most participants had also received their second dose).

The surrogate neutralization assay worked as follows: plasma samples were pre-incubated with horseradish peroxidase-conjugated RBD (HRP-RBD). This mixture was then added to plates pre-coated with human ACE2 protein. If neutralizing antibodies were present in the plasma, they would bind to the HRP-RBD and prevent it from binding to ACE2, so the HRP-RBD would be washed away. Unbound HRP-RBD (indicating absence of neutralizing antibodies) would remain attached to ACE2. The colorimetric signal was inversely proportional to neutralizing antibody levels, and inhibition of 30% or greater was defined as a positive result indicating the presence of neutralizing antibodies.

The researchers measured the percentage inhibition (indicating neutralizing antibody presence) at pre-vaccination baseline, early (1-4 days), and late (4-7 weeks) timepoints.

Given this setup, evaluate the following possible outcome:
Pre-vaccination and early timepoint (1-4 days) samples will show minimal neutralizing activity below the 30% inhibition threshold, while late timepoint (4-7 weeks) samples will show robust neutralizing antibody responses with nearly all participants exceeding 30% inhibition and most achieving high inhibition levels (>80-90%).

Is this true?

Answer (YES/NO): YES